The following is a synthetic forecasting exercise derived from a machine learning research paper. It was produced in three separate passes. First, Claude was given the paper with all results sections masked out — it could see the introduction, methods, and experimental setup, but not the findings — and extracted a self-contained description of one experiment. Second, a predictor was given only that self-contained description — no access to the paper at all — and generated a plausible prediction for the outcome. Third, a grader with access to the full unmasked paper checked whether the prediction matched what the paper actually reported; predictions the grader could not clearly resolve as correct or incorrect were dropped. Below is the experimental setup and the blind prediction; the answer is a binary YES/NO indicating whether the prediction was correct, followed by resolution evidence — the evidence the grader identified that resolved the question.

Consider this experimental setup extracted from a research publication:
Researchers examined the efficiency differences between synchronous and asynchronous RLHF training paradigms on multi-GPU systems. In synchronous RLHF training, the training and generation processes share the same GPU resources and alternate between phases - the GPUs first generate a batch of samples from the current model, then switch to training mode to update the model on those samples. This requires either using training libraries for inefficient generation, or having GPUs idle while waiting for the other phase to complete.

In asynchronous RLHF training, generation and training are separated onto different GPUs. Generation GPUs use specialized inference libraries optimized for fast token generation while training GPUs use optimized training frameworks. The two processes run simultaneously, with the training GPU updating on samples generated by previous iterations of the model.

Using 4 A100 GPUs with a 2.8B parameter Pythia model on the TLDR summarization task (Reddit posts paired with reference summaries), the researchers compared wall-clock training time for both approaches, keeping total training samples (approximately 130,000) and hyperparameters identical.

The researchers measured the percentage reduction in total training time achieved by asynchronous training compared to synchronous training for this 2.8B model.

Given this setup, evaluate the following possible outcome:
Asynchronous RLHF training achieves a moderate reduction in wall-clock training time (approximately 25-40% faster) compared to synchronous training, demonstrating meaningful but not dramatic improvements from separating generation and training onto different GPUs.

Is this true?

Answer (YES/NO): YES